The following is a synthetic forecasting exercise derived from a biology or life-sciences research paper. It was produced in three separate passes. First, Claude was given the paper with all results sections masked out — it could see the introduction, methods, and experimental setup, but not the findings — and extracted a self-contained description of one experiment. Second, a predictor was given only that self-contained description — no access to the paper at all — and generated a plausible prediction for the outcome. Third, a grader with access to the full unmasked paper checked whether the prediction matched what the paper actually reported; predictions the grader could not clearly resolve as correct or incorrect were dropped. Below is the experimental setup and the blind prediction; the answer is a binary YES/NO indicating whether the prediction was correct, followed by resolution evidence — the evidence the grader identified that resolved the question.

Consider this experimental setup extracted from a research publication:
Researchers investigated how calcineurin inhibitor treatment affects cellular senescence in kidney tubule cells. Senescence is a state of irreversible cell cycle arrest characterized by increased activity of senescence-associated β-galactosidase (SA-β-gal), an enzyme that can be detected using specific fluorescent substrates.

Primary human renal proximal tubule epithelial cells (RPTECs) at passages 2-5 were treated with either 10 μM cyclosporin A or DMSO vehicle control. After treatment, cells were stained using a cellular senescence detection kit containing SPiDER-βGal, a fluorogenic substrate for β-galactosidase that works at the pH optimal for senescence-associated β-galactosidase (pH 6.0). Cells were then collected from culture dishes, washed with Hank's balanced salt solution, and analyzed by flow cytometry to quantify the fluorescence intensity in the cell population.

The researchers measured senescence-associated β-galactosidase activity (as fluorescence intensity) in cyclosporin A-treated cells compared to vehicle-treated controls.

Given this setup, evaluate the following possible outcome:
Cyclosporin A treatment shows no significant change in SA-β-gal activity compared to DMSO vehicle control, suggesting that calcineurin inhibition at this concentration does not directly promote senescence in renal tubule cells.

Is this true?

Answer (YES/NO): NO